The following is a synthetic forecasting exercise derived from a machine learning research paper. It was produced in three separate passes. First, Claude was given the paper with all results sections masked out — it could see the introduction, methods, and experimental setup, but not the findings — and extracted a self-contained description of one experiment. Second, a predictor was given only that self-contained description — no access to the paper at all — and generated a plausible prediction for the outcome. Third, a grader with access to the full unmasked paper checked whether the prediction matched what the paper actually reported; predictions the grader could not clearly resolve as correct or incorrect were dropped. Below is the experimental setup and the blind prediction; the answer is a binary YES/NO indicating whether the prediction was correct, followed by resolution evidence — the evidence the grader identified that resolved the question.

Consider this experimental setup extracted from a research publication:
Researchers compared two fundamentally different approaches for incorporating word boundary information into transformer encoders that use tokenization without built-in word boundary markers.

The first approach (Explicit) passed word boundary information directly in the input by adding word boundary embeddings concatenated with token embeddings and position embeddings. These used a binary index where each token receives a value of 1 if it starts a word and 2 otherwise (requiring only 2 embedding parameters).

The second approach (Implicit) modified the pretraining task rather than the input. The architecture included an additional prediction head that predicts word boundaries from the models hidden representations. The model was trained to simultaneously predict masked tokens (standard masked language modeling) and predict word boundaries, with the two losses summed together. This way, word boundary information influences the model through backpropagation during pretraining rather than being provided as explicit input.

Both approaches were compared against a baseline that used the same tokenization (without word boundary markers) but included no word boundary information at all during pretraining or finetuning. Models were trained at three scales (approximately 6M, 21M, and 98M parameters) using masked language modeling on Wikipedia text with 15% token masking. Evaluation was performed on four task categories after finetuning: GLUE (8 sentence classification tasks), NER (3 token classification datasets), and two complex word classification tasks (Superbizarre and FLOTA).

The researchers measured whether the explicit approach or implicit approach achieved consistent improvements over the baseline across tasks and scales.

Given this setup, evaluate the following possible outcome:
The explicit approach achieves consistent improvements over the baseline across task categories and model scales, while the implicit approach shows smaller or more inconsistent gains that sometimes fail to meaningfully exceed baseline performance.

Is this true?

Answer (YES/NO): NO